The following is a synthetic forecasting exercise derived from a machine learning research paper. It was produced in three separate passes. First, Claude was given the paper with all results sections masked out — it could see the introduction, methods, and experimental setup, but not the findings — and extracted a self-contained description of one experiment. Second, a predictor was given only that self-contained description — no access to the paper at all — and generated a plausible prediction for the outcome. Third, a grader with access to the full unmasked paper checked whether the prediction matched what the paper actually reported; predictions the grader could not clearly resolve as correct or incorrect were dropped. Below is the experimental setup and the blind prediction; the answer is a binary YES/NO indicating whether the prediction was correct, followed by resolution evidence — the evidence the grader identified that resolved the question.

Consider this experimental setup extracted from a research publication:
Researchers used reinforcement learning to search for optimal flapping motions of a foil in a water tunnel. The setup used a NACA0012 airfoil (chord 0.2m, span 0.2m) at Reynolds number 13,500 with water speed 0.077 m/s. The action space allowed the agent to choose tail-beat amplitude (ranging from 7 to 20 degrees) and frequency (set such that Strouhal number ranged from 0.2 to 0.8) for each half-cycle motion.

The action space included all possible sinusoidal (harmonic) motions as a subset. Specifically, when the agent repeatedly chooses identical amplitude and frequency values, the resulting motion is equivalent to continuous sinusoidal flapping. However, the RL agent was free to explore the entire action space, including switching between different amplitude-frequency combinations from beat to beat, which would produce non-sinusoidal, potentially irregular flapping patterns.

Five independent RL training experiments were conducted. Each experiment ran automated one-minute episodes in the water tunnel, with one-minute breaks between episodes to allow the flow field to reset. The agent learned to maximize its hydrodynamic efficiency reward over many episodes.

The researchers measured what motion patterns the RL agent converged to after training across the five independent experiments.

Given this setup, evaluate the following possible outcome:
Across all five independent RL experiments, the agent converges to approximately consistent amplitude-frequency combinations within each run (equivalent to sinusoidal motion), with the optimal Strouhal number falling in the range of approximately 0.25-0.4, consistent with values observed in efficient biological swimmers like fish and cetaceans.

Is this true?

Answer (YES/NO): NO